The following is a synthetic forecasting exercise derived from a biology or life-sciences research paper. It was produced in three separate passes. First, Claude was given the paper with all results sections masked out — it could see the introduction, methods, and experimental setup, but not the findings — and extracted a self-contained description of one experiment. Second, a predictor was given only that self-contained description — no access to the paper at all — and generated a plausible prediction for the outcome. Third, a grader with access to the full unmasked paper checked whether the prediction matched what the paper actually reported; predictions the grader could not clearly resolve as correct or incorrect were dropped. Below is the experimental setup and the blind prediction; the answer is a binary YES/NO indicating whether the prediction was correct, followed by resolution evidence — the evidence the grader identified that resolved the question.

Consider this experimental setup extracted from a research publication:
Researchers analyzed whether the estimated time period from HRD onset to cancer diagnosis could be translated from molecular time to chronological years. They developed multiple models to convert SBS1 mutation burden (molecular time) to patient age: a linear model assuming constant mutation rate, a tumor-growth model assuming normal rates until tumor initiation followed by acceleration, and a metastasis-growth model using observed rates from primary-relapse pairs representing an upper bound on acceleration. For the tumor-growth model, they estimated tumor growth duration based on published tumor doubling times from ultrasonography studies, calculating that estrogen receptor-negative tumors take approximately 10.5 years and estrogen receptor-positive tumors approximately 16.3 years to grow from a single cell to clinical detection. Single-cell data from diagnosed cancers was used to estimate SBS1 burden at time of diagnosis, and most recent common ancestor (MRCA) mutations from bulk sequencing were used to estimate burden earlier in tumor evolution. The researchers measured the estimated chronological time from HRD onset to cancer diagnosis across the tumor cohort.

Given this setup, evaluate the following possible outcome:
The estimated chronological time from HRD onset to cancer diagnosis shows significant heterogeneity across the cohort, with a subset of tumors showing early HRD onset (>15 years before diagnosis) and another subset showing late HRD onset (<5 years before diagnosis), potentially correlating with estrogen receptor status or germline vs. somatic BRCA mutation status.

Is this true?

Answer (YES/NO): NO